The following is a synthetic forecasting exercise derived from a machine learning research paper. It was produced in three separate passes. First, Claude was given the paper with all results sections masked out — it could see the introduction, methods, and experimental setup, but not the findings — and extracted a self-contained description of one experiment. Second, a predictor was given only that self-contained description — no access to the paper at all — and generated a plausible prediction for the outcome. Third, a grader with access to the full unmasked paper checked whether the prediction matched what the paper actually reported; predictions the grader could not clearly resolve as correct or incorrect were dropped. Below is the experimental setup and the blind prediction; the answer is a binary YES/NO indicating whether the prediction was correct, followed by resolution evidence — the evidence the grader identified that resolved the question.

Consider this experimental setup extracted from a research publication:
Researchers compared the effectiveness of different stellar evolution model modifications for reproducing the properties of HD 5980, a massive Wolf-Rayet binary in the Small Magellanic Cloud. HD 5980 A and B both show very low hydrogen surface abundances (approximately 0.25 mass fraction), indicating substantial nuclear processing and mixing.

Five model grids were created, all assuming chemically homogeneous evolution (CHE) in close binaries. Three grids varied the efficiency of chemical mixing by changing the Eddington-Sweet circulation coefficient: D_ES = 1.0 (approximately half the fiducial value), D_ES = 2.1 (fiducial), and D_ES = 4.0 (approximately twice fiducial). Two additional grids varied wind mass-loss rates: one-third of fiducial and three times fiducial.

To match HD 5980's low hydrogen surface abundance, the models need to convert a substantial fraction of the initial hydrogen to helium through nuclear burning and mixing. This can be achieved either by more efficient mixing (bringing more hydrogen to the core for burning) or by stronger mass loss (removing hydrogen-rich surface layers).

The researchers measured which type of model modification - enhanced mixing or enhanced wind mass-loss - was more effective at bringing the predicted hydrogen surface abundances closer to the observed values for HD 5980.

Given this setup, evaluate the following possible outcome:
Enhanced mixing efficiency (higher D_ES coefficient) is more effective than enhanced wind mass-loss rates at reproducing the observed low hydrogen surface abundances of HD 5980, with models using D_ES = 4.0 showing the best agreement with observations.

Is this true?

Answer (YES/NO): NO